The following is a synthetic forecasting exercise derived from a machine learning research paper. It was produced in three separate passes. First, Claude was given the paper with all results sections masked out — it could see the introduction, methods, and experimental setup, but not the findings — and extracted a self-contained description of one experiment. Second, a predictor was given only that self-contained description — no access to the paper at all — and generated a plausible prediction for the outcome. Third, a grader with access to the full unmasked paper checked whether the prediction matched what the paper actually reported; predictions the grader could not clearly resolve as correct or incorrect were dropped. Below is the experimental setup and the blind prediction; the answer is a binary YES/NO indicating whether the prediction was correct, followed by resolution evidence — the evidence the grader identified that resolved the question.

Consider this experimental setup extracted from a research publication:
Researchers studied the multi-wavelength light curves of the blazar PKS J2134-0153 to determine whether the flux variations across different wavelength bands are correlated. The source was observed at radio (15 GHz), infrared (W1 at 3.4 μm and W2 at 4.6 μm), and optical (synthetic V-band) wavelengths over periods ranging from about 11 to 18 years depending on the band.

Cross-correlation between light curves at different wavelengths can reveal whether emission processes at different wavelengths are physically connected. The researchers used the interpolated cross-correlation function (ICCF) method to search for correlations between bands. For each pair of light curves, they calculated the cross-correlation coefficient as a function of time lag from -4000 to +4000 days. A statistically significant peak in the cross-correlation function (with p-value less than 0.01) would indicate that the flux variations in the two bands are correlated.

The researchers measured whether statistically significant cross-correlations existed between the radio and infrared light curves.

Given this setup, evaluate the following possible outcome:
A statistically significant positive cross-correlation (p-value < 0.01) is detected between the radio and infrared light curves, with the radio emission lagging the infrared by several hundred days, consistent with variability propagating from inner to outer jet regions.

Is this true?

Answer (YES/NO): YES